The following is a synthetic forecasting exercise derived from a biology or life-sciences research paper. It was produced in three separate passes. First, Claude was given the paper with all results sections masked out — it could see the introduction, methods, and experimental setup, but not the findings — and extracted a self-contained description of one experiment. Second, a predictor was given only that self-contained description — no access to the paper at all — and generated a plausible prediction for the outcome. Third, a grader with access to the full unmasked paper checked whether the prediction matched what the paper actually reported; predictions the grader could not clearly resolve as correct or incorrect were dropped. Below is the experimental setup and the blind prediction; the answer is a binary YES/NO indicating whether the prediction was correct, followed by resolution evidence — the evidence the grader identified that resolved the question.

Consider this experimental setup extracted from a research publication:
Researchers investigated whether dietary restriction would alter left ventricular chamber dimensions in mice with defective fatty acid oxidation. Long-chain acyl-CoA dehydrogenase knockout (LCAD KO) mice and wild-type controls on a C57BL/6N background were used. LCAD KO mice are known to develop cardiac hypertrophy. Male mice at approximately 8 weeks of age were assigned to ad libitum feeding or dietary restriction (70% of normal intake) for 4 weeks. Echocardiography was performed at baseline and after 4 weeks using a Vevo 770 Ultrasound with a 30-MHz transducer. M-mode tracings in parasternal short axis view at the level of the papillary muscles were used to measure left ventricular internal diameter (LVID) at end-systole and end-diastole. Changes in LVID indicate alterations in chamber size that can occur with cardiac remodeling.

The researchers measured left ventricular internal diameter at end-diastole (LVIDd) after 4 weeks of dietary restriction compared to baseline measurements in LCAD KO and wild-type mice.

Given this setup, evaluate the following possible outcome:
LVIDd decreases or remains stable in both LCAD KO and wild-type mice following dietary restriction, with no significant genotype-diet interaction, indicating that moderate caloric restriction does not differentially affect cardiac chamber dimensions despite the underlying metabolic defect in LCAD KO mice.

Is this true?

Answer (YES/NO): YES